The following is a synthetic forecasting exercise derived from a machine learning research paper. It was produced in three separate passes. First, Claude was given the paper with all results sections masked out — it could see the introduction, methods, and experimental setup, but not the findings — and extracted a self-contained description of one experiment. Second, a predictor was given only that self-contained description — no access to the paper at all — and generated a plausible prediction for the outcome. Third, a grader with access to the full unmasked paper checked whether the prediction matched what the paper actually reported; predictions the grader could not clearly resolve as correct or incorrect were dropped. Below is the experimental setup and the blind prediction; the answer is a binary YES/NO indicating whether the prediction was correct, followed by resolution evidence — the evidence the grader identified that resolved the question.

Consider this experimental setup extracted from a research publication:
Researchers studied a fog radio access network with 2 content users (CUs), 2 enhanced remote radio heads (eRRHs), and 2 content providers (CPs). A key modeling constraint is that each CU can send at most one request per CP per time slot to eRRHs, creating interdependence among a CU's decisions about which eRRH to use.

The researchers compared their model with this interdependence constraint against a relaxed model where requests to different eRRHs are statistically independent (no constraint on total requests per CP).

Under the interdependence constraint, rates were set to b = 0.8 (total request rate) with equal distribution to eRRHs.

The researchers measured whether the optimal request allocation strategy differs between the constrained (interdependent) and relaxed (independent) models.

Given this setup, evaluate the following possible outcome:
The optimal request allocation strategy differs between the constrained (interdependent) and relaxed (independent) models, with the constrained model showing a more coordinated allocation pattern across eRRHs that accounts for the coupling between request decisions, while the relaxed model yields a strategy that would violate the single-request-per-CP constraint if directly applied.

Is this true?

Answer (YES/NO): NO